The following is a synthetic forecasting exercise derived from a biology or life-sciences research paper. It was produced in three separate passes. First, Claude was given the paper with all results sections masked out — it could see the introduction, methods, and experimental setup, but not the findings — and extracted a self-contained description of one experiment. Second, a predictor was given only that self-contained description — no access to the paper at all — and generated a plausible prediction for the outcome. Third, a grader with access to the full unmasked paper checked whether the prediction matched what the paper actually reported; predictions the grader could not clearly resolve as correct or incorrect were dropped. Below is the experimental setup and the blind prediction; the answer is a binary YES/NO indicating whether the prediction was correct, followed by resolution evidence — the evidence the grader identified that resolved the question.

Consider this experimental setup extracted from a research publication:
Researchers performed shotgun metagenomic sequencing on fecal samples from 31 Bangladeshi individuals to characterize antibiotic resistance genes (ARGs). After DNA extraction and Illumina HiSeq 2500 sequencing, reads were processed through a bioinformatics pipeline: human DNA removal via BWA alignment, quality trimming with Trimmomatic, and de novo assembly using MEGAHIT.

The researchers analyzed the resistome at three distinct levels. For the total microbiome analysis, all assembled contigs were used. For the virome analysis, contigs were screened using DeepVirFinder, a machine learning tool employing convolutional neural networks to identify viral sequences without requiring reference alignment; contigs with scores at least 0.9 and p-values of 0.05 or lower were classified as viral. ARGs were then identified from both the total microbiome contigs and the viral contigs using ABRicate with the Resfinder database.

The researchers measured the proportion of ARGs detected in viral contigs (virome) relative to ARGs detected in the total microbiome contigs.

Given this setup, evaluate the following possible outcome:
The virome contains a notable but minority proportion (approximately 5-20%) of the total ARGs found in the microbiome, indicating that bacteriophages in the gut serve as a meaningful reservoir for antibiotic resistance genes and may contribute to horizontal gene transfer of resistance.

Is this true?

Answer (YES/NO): NO